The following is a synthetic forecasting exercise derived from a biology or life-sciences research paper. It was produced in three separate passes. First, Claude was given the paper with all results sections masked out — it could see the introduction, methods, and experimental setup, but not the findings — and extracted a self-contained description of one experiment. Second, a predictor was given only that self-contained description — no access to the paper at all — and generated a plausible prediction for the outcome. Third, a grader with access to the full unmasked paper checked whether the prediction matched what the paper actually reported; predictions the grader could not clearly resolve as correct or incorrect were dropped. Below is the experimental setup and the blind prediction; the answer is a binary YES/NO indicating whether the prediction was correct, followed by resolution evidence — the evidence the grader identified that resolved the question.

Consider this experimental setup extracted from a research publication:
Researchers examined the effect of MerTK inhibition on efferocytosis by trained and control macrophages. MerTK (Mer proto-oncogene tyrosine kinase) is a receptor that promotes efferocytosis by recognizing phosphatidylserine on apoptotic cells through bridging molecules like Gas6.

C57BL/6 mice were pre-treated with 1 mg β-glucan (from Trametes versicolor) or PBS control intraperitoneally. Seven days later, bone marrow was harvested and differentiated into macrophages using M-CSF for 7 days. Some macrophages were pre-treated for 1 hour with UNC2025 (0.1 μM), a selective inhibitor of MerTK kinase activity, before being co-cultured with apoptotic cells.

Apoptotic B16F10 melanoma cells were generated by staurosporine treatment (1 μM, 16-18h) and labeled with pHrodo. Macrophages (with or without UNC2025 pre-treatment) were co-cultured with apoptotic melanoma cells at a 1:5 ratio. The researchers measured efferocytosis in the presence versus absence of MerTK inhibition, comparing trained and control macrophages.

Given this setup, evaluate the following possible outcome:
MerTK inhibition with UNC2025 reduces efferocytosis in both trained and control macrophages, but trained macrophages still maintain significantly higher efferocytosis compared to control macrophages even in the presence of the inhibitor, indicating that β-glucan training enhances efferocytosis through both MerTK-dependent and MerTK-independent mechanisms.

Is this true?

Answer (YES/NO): NO